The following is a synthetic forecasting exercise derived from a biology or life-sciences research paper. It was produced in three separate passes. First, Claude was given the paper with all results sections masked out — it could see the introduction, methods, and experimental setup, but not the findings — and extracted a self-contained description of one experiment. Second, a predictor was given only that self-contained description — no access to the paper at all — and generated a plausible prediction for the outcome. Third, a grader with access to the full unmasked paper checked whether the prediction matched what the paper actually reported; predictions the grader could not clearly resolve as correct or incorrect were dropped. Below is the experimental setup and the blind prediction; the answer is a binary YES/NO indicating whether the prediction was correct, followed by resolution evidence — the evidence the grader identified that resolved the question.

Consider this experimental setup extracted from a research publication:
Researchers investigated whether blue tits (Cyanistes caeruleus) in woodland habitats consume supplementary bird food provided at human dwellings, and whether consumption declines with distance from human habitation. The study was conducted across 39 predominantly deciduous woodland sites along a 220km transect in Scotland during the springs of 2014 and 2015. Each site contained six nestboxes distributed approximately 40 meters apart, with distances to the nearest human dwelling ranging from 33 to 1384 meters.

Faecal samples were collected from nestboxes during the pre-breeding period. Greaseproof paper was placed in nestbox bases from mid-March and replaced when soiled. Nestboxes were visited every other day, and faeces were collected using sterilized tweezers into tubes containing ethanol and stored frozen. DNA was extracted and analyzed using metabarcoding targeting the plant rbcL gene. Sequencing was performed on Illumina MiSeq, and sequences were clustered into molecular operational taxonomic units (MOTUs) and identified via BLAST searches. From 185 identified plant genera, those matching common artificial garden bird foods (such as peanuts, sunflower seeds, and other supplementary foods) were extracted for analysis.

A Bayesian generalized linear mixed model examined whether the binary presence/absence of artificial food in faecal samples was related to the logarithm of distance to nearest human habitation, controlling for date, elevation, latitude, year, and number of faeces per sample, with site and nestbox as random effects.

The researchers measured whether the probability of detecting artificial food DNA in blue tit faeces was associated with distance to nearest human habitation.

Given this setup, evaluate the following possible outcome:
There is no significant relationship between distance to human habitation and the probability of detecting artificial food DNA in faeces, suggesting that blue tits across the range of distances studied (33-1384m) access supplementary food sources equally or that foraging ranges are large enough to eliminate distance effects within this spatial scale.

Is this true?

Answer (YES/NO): NO